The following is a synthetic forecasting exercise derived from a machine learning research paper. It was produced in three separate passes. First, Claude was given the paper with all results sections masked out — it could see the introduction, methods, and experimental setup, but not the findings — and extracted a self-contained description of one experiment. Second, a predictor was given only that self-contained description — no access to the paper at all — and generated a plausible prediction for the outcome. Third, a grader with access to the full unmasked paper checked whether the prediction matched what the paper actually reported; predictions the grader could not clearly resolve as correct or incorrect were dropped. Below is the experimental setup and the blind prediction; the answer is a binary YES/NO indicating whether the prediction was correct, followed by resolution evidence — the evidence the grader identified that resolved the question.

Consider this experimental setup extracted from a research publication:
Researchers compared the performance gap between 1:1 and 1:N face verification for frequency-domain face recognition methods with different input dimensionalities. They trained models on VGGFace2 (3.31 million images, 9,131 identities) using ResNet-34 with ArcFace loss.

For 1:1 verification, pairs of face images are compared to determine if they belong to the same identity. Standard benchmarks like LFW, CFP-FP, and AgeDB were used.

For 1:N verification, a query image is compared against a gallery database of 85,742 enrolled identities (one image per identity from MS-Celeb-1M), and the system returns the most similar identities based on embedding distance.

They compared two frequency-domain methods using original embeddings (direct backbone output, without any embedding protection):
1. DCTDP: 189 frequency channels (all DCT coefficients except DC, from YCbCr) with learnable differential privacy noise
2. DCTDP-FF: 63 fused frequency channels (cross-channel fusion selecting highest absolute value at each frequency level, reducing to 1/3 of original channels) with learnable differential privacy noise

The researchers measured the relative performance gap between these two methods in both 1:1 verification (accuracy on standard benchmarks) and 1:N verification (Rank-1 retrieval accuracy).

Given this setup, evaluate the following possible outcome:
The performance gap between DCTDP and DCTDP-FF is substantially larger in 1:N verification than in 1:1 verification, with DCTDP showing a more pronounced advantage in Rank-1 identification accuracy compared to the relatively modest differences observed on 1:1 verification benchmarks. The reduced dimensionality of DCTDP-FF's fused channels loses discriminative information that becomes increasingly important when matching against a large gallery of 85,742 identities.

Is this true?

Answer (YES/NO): YES